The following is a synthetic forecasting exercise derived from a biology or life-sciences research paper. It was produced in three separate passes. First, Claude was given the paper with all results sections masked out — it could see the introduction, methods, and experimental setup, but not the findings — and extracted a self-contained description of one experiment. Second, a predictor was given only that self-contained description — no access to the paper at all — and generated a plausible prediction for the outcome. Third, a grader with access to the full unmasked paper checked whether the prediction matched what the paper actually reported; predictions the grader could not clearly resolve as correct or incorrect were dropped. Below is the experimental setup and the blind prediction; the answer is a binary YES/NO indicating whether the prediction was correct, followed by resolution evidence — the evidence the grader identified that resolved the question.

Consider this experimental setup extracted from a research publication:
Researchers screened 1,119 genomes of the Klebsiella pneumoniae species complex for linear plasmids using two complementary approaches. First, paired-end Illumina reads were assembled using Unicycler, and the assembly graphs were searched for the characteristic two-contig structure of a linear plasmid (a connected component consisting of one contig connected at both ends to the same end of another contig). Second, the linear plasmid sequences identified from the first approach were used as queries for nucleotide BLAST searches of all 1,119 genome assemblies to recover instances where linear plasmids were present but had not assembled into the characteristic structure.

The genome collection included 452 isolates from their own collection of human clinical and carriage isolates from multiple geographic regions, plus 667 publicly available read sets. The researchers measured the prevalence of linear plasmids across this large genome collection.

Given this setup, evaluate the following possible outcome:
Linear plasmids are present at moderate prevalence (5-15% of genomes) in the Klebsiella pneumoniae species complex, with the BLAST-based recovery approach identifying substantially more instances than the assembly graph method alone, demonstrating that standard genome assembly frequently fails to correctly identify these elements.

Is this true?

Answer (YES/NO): NO